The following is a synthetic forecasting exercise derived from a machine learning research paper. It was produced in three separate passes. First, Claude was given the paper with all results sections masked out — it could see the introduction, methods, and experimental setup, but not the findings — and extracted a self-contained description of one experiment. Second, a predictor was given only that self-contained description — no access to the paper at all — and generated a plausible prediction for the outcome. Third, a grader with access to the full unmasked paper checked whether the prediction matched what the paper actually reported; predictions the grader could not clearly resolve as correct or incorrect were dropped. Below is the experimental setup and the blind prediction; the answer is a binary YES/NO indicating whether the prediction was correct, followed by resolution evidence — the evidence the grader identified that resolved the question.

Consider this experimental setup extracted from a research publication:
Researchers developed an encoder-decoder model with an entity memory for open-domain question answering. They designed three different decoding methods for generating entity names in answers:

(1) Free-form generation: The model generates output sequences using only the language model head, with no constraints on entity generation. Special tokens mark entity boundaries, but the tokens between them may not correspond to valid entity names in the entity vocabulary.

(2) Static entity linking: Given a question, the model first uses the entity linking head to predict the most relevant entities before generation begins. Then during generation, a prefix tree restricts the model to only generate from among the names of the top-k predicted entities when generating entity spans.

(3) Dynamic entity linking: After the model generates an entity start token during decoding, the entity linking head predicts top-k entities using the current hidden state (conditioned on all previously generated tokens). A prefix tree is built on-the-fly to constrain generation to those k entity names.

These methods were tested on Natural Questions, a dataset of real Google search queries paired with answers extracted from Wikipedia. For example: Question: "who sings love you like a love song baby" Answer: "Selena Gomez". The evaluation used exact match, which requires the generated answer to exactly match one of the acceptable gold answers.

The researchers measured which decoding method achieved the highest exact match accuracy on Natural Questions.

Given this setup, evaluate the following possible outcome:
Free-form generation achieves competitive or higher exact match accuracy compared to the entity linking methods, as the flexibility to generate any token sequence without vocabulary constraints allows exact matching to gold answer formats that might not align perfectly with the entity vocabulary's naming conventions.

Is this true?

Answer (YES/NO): NO